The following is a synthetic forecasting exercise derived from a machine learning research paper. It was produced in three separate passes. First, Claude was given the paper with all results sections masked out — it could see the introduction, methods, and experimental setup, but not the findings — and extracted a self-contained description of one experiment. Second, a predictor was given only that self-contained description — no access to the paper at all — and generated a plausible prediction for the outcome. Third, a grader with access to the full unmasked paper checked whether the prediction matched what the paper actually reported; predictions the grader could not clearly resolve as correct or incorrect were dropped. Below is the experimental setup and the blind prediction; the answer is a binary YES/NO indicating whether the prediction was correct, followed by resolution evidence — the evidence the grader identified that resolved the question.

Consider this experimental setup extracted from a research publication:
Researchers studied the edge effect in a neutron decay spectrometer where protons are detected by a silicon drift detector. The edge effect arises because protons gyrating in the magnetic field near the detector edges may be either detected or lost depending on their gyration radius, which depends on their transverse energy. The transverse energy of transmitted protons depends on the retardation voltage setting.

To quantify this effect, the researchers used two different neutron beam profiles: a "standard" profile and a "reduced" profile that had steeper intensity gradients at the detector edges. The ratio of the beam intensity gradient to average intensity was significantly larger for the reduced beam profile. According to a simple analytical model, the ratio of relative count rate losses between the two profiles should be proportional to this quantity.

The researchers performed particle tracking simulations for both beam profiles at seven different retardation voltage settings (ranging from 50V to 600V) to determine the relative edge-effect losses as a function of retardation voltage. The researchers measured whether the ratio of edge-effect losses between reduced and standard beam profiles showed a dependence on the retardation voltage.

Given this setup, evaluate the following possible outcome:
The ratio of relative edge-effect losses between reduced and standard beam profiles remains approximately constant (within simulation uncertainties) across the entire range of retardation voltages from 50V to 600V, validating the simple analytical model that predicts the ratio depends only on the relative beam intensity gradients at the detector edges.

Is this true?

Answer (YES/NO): YES